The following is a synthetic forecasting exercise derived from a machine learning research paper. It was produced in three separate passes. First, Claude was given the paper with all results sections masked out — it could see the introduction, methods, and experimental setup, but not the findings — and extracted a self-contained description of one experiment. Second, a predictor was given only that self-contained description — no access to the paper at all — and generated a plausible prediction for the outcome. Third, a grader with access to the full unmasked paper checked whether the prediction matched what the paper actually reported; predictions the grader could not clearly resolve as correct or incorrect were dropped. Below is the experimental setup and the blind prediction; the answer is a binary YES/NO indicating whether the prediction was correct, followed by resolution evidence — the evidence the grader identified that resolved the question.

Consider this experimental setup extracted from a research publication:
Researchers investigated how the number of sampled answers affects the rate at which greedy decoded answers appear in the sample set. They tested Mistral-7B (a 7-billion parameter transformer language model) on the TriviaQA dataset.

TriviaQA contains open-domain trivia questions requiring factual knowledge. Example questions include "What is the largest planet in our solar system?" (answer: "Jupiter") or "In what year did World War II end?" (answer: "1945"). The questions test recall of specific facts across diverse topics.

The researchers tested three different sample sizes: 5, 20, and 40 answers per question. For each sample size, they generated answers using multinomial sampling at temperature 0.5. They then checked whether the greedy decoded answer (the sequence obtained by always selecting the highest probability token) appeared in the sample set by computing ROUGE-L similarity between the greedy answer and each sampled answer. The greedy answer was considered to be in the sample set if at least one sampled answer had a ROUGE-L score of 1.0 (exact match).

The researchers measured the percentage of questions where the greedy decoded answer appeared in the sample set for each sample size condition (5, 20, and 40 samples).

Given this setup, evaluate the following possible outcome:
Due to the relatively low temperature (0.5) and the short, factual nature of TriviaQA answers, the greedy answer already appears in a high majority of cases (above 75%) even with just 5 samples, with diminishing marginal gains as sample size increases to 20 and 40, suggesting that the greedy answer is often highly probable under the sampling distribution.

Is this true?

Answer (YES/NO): NO